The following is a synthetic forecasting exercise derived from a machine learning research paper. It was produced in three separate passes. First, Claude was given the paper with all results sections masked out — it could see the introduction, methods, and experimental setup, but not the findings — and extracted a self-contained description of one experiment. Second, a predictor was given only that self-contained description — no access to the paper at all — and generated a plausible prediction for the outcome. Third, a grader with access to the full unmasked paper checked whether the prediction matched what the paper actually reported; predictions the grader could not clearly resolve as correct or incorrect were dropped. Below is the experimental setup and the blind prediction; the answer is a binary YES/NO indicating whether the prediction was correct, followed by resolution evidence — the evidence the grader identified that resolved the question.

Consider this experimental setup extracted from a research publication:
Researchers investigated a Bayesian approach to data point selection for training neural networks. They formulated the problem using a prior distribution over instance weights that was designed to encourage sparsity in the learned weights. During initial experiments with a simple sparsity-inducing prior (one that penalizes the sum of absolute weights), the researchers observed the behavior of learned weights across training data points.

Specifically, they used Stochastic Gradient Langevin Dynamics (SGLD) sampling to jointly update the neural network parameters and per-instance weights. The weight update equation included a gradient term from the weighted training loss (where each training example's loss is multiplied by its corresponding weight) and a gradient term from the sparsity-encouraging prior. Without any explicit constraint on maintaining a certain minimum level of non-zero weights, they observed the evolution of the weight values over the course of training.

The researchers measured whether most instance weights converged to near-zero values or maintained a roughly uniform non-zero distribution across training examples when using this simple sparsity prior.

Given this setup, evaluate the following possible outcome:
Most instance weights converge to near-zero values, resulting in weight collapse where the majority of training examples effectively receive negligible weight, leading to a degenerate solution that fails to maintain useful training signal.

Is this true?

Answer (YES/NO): YES